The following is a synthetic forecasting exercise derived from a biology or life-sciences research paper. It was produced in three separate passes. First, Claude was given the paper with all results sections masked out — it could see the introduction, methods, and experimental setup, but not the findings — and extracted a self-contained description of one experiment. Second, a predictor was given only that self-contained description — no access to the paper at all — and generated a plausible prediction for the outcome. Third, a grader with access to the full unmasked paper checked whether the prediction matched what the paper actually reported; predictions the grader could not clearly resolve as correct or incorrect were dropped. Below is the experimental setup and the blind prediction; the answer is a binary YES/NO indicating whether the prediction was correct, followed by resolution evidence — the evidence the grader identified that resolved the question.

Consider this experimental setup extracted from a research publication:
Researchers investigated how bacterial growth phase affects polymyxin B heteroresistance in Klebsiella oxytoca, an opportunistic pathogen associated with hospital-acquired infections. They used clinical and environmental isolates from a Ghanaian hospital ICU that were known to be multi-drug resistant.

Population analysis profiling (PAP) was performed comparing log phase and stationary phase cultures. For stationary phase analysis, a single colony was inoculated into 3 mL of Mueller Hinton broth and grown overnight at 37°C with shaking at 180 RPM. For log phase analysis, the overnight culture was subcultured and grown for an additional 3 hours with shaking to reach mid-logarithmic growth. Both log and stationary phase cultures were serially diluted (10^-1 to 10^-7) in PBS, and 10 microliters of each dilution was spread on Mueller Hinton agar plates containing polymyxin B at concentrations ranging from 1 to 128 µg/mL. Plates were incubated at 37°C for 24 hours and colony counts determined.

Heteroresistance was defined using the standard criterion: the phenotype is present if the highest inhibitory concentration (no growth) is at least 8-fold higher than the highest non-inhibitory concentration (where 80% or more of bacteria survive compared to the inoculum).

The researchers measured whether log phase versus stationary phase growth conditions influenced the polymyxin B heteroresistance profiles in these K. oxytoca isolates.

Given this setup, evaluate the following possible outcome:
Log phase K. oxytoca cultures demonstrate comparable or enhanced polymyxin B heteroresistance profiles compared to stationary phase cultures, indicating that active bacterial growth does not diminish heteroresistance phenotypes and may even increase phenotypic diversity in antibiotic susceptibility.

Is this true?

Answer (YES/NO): YES